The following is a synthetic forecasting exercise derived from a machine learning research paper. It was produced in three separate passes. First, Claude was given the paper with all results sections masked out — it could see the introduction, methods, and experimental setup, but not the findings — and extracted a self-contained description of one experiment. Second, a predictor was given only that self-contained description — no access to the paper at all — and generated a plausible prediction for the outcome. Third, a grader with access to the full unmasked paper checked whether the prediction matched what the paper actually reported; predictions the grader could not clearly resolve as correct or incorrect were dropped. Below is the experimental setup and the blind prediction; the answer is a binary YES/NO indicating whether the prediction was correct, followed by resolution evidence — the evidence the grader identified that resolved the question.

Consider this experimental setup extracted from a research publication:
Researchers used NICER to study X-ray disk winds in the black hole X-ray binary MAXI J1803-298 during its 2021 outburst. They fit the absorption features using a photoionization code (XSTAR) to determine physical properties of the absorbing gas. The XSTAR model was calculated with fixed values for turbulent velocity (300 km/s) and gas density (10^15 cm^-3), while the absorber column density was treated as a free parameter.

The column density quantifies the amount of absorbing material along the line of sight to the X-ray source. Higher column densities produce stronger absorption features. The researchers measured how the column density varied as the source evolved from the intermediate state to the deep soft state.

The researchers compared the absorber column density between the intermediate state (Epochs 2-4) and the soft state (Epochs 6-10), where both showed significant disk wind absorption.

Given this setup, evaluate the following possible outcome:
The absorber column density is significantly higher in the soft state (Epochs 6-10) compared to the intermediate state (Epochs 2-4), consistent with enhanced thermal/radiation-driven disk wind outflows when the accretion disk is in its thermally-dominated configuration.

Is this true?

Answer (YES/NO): NO